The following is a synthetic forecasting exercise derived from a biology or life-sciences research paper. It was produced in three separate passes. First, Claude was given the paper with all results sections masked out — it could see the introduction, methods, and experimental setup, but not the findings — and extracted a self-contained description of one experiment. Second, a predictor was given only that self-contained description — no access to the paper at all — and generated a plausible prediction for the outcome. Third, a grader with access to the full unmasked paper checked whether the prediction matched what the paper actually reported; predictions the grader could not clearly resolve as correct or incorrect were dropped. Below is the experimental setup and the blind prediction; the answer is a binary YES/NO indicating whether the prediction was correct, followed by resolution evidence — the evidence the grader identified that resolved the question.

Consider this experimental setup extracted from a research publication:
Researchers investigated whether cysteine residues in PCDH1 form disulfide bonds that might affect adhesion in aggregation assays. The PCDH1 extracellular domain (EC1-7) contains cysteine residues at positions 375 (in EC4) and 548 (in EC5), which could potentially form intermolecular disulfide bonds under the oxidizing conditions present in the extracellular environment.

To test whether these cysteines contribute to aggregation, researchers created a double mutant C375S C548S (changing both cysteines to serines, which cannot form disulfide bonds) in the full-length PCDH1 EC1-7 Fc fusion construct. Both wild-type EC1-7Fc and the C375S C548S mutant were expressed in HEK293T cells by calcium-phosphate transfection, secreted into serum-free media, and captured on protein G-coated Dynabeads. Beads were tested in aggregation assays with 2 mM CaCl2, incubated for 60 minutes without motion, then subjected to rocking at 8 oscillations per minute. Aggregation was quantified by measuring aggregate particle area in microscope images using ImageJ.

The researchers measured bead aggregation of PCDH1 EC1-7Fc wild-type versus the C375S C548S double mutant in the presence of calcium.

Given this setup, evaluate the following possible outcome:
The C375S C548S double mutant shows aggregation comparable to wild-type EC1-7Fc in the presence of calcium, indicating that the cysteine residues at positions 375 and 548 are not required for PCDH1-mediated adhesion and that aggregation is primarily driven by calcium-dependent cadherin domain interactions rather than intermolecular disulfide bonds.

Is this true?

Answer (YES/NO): YES